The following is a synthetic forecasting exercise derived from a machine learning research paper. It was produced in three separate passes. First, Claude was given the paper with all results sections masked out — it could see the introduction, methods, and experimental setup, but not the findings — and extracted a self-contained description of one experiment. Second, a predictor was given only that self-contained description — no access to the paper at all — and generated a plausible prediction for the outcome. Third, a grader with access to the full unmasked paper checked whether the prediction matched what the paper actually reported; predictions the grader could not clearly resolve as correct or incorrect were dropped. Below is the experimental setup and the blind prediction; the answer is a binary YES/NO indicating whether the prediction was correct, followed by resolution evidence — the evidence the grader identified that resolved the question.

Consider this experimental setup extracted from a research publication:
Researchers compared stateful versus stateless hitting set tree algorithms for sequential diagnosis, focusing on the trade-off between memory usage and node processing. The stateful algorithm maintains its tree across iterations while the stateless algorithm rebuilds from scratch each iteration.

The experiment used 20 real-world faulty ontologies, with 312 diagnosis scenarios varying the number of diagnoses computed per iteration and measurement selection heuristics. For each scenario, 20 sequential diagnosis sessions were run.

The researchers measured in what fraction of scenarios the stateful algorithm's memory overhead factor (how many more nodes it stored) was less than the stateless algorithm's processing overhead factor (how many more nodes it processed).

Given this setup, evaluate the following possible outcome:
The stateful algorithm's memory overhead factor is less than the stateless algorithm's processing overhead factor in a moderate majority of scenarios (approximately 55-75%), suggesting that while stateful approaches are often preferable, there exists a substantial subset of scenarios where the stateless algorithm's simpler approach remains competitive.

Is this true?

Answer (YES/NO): YES